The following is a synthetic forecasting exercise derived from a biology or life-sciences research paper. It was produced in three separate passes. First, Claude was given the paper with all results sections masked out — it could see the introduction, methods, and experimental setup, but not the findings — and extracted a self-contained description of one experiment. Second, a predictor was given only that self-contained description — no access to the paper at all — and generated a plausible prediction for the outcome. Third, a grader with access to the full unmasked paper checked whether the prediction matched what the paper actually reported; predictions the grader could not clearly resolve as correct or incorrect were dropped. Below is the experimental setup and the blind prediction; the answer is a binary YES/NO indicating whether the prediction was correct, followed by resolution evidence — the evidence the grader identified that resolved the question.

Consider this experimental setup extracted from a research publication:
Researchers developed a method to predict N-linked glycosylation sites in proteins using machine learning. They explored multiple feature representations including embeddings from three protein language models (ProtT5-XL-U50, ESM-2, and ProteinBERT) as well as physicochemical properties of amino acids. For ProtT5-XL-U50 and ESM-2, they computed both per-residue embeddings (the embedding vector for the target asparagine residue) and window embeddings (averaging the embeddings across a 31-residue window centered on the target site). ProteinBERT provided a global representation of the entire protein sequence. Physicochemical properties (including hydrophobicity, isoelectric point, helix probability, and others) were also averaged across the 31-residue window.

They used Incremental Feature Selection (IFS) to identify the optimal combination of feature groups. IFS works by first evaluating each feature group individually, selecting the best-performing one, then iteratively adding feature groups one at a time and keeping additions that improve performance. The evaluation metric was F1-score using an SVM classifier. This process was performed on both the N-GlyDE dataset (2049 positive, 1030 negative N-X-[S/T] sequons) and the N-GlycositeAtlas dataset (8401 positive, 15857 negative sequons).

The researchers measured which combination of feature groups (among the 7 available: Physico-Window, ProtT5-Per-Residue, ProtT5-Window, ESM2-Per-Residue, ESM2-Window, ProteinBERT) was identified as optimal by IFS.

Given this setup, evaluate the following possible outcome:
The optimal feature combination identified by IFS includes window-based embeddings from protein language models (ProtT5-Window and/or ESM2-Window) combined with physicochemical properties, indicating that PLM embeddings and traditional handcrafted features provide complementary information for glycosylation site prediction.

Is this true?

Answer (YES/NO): NO